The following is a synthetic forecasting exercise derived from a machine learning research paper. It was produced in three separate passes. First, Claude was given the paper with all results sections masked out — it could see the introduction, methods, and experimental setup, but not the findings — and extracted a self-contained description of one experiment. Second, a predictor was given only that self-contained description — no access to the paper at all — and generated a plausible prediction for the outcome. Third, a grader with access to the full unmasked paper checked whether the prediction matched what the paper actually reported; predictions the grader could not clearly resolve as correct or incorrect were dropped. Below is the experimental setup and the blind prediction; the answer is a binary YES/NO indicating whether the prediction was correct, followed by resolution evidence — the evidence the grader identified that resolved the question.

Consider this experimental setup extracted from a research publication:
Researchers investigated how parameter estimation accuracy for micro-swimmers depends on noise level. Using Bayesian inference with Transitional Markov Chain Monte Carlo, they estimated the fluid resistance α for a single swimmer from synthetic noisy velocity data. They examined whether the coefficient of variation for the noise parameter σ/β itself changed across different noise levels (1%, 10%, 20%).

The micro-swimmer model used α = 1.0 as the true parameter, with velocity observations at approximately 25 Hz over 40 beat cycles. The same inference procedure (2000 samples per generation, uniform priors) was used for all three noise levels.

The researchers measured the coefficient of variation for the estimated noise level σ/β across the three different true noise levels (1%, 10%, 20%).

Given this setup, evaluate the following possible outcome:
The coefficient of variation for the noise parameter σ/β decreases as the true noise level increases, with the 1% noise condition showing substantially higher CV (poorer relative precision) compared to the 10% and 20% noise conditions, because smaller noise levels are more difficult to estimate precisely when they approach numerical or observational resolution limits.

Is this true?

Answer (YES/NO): NO